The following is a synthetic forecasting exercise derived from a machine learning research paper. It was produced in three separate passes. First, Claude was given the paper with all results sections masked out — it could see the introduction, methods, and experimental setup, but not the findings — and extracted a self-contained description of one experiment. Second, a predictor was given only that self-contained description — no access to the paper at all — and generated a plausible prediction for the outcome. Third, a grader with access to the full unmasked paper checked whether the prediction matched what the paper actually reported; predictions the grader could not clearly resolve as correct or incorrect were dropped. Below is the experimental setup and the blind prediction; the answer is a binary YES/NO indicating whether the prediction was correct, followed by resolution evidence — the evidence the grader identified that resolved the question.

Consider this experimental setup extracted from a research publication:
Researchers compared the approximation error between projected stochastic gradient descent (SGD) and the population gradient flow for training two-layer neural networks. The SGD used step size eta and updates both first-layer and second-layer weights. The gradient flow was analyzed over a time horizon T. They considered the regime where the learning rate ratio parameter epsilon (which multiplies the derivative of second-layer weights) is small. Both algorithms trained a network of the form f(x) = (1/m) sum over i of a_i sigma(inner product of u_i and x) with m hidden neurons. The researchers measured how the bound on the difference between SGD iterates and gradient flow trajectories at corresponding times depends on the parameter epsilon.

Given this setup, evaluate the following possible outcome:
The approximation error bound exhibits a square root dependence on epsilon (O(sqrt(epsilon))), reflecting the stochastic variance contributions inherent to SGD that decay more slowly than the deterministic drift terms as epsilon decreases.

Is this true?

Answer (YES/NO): NO